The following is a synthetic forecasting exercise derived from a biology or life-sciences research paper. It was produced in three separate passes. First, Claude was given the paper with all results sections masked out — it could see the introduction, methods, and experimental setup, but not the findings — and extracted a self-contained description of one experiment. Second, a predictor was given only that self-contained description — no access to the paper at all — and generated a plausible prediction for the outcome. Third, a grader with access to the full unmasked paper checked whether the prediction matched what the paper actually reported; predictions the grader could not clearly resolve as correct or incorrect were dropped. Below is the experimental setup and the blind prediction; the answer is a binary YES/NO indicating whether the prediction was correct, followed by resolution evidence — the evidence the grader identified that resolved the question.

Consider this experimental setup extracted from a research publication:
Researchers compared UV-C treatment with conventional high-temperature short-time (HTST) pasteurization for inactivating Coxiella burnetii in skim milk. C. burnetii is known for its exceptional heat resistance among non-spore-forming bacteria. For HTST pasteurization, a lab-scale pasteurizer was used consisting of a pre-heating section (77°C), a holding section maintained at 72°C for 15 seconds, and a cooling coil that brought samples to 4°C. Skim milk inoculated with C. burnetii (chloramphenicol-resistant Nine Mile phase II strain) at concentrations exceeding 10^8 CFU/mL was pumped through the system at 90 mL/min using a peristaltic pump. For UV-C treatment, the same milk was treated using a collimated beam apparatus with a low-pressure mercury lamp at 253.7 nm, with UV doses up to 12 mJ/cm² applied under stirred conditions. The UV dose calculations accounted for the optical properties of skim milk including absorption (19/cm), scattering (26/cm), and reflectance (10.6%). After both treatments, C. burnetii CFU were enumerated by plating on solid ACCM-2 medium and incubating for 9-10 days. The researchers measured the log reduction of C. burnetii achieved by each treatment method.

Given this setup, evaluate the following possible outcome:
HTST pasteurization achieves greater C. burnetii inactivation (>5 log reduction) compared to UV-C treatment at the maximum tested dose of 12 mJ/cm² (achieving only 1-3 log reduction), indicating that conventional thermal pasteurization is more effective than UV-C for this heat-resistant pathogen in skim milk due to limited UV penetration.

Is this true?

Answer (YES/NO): NO